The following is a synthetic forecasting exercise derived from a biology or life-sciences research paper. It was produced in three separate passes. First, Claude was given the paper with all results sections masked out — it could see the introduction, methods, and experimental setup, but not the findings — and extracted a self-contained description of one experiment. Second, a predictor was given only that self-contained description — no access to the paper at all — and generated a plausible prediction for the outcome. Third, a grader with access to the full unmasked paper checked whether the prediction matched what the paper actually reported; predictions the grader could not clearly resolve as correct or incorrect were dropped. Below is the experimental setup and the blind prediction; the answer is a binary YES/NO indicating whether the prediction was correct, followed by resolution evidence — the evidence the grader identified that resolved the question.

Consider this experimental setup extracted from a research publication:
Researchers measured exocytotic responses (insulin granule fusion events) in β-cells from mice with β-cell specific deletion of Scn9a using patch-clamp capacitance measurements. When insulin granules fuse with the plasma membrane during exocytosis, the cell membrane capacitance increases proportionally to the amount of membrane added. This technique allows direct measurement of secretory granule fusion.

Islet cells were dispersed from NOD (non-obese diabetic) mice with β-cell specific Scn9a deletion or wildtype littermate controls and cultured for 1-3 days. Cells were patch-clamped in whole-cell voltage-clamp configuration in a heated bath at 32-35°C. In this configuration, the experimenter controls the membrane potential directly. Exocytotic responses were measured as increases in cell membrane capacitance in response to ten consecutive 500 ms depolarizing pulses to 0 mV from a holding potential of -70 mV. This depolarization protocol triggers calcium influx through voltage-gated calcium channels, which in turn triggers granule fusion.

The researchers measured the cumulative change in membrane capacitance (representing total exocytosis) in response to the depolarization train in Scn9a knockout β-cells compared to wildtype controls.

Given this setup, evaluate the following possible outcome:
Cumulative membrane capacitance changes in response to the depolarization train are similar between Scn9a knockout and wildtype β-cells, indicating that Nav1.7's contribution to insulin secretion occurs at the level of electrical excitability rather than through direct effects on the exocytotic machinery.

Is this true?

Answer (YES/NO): YES